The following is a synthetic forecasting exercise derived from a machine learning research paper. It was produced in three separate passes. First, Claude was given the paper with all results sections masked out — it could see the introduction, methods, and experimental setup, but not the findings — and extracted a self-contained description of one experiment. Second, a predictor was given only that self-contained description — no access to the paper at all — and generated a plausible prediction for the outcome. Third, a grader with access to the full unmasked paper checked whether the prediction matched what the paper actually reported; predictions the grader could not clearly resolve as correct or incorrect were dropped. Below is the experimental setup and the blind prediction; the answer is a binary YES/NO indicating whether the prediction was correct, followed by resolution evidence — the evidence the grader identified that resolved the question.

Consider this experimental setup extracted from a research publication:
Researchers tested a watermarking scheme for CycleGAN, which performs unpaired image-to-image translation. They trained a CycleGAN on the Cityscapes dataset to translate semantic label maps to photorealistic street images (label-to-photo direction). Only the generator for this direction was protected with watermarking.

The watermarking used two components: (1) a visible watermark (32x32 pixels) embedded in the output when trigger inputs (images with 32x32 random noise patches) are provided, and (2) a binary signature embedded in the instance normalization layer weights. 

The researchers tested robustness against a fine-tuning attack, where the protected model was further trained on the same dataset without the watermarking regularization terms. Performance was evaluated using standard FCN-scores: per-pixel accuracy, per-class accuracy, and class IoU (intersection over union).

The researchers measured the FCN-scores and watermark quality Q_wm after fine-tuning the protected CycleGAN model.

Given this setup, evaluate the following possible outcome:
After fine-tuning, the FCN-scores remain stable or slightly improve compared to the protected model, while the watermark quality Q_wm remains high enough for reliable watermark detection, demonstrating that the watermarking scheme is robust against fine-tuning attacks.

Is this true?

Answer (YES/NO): NO